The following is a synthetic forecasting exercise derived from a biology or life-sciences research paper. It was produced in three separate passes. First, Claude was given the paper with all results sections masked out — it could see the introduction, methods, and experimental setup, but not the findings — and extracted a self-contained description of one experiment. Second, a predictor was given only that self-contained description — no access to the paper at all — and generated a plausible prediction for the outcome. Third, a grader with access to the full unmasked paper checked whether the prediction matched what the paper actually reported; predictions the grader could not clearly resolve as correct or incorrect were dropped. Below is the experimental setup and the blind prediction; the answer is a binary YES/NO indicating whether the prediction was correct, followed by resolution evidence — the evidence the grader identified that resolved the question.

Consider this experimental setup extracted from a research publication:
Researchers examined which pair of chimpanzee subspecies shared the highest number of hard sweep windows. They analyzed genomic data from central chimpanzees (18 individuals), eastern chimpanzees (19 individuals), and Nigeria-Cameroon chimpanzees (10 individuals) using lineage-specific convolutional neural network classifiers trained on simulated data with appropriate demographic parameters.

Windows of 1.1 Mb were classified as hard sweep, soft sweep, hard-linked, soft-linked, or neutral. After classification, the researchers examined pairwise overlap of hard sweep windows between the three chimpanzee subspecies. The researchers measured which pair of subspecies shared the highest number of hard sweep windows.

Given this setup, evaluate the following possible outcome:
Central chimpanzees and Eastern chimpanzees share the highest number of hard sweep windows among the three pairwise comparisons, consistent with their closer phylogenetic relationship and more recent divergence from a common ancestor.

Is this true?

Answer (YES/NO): NO